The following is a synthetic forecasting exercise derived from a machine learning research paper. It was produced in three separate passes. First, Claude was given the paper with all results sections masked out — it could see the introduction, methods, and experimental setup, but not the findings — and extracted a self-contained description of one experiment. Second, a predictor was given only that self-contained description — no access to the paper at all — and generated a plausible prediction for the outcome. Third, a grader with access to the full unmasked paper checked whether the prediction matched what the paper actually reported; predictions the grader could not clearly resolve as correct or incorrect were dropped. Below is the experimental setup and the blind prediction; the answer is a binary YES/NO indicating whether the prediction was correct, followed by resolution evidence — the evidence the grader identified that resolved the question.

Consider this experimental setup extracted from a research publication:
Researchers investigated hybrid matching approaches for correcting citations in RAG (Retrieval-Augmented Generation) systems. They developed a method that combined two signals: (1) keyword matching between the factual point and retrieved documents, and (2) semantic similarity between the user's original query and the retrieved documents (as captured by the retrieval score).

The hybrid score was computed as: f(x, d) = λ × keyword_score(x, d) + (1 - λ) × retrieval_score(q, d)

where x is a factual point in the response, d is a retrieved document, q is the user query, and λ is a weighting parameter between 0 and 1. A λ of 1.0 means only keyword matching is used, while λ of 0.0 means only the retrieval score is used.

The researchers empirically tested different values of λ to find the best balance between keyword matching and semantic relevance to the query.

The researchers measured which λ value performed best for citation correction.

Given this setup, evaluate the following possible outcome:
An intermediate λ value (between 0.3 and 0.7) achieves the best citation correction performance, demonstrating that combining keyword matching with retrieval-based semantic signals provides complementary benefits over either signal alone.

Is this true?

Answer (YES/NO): NO